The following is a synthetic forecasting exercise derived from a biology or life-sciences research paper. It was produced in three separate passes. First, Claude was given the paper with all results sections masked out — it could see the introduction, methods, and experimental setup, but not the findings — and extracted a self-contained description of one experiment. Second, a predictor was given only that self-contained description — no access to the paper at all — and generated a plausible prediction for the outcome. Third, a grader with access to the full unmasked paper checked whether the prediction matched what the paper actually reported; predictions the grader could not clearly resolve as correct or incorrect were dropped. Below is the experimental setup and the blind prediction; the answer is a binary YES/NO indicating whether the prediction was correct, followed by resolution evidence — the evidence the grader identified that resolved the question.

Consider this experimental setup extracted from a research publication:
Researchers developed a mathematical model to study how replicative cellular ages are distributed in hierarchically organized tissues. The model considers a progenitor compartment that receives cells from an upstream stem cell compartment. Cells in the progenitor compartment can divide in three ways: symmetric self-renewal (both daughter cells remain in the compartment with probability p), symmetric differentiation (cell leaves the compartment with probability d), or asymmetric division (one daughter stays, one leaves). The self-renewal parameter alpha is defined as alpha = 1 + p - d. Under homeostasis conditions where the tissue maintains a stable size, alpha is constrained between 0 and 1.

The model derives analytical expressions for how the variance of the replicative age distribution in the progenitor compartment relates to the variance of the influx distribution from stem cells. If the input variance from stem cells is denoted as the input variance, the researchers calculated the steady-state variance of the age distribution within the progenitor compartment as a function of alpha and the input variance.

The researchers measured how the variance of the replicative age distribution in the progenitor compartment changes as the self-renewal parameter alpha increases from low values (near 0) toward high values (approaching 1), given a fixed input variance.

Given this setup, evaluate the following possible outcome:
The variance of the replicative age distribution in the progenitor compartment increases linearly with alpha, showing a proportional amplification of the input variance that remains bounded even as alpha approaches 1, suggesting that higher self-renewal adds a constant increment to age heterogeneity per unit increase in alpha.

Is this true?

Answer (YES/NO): NO